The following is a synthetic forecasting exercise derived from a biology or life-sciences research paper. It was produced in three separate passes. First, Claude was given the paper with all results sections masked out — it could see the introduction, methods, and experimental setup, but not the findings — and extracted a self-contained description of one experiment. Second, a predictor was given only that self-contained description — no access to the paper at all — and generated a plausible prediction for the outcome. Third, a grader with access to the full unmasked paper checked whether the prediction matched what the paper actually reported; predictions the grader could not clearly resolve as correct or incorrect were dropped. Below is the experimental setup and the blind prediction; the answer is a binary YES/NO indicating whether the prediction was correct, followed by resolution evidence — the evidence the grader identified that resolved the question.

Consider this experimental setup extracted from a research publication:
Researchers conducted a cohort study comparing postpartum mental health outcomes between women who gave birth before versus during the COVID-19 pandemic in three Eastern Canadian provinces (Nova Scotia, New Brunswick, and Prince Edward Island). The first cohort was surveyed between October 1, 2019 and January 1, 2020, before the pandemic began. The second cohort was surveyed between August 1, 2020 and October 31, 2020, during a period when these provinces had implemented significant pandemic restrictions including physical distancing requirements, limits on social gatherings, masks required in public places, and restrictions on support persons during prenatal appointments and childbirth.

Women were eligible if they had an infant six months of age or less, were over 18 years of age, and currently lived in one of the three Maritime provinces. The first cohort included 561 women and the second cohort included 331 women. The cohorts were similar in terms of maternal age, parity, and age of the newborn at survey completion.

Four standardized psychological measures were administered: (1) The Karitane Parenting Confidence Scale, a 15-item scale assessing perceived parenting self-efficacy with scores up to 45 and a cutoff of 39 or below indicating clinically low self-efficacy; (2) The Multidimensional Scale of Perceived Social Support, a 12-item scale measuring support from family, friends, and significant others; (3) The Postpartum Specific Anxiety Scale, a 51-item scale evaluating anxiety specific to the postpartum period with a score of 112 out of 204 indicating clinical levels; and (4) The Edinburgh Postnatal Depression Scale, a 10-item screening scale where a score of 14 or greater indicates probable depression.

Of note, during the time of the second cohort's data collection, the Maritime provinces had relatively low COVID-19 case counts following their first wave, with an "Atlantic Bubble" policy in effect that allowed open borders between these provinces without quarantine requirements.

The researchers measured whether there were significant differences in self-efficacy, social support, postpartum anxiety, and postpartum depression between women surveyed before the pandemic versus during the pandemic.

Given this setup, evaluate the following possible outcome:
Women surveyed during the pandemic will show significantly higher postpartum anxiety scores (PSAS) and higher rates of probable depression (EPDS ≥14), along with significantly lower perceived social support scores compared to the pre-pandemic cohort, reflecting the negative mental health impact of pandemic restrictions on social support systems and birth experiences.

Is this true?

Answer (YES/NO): NO